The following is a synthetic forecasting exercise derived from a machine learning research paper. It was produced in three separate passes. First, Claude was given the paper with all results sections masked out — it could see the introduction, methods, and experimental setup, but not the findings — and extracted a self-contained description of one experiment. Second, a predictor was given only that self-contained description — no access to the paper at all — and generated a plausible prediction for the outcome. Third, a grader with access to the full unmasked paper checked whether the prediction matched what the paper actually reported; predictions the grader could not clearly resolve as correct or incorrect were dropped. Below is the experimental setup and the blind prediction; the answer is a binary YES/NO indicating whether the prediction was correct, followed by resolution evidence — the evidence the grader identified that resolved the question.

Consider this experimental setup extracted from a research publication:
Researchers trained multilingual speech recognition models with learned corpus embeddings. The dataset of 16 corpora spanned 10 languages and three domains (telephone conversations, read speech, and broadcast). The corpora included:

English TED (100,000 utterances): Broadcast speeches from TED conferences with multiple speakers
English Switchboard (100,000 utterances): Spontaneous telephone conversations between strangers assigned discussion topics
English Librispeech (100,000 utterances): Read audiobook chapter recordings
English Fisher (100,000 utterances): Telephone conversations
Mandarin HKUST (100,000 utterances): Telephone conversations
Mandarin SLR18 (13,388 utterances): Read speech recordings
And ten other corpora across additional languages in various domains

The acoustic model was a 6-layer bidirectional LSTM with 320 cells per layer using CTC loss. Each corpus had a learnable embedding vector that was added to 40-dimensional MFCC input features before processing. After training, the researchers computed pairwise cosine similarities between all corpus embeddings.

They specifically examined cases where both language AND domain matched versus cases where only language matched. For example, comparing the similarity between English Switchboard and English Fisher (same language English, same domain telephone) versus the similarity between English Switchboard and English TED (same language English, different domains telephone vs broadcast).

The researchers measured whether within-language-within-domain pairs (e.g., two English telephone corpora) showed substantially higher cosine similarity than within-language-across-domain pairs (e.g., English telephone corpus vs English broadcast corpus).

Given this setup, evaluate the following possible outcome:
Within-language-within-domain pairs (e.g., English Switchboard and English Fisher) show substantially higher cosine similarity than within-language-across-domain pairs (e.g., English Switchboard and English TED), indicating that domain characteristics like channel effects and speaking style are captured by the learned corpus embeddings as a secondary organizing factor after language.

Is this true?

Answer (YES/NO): NO